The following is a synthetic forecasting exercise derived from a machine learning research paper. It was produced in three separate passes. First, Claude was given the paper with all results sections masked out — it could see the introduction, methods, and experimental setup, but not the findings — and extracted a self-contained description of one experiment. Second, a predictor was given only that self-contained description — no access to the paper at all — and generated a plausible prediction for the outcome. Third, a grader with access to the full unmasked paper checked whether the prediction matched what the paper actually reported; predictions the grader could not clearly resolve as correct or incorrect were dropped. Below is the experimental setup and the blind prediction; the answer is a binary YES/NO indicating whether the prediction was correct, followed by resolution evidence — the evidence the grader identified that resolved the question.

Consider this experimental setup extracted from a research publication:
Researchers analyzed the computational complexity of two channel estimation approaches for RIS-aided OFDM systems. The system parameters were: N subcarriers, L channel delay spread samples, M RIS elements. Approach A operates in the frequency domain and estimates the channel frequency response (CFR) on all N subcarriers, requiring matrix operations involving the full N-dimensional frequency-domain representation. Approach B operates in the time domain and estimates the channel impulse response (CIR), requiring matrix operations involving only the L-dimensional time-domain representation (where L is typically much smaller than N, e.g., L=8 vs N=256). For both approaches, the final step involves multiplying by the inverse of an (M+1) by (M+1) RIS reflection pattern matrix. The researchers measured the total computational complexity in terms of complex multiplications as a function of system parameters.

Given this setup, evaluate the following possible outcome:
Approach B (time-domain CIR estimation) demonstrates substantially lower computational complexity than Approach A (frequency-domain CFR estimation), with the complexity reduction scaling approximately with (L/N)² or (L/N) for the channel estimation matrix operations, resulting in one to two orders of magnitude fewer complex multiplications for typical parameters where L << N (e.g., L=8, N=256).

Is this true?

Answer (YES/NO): NO